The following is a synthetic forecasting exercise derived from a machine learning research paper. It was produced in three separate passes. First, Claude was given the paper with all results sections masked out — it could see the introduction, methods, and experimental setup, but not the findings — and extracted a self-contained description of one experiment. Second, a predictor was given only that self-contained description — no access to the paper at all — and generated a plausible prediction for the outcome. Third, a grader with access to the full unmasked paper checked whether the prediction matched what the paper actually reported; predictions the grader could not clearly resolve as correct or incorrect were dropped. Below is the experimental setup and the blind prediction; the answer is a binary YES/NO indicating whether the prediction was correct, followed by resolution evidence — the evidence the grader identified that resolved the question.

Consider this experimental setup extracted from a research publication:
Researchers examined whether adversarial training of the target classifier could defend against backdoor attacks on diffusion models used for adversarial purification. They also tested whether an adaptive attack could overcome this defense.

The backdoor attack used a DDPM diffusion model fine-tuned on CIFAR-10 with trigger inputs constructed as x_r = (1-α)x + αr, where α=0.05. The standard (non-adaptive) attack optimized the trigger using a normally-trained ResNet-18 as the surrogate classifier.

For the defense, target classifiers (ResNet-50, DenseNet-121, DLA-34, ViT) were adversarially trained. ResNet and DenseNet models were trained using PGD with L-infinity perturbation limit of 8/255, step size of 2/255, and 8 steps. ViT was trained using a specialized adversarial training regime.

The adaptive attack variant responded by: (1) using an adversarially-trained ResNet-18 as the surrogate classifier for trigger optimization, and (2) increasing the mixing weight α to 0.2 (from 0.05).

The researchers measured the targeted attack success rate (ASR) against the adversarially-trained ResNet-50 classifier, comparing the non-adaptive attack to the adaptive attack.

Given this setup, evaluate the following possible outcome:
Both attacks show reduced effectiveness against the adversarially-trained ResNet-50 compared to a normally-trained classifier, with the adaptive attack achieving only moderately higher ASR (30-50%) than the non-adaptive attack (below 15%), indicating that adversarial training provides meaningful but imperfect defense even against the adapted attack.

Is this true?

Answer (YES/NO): NO